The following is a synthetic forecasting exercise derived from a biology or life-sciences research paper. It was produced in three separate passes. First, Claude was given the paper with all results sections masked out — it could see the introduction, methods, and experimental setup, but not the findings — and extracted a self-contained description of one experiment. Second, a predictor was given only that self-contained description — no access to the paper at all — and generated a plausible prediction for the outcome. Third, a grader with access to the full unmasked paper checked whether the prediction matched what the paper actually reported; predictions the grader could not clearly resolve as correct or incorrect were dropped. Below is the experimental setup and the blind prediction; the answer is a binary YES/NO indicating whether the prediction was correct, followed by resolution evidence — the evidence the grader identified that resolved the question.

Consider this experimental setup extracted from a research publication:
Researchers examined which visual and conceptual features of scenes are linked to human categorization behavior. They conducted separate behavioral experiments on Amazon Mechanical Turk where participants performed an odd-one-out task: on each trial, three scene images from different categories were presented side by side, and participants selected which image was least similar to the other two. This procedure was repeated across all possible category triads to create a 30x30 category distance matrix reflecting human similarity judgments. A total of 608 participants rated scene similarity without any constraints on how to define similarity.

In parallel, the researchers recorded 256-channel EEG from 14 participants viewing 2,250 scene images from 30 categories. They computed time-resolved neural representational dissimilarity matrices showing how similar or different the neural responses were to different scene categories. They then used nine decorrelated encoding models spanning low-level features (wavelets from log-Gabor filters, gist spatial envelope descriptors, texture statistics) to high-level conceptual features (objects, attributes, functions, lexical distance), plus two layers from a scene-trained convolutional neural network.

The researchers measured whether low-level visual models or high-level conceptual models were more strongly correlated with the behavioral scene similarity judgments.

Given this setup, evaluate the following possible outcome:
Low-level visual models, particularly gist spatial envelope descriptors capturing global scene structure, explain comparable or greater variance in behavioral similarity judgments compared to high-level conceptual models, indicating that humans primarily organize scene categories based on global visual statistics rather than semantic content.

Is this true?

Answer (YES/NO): NO